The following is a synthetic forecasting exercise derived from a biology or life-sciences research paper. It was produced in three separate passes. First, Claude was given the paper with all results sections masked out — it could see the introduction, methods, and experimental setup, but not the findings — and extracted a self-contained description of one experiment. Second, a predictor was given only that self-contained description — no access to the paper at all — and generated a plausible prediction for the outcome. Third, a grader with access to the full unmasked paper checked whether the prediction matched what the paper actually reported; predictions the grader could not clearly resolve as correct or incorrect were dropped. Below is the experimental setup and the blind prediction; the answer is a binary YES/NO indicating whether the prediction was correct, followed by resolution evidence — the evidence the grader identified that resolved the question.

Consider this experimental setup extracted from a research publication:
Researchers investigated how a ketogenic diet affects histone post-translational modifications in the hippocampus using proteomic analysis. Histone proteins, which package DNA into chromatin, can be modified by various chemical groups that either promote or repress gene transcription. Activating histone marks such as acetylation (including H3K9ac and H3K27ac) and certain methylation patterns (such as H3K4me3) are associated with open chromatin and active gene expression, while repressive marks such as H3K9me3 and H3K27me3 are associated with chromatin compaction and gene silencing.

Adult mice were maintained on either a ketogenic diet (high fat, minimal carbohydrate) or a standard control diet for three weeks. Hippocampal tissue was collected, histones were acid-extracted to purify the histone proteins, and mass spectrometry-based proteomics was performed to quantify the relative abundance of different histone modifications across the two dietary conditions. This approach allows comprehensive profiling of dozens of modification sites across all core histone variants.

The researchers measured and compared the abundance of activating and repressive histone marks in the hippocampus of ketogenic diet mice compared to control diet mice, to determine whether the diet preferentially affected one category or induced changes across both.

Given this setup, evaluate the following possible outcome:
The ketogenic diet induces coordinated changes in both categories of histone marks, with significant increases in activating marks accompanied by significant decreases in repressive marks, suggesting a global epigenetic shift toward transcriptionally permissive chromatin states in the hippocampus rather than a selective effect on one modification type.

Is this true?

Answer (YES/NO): NO